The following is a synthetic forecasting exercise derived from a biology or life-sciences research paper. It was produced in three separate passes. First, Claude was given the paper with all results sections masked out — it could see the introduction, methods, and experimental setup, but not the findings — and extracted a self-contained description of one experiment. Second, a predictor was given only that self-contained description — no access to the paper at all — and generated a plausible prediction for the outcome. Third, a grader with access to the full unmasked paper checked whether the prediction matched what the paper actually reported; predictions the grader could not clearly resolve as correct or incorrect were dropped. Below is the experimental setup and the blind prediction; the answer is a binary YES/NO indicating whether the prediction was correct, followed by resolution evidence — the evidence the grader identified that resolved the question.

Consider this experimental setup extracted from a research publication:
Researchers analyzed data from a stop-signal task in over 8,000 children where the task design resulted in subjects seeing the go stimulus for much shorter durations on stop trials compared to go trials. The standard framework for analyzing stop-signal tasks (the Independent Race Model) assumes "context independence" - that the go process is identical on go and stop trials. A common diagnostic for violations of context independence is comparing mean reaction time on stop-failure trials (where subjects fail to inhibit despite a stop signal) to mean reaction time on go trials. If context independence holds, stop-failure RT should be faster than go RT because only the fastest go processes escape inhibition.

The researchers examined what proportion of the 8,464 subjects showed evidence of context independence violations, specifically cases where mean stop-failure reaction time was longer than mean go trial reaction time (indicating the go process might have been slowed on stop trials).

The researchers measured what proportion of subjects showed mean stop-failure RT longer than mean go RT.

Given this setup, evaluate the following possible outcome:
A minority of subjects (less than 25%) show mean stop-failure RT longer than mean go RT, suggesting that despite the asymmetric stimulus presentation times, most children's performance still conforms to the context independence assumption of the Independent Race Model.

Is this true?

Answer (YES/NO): YES